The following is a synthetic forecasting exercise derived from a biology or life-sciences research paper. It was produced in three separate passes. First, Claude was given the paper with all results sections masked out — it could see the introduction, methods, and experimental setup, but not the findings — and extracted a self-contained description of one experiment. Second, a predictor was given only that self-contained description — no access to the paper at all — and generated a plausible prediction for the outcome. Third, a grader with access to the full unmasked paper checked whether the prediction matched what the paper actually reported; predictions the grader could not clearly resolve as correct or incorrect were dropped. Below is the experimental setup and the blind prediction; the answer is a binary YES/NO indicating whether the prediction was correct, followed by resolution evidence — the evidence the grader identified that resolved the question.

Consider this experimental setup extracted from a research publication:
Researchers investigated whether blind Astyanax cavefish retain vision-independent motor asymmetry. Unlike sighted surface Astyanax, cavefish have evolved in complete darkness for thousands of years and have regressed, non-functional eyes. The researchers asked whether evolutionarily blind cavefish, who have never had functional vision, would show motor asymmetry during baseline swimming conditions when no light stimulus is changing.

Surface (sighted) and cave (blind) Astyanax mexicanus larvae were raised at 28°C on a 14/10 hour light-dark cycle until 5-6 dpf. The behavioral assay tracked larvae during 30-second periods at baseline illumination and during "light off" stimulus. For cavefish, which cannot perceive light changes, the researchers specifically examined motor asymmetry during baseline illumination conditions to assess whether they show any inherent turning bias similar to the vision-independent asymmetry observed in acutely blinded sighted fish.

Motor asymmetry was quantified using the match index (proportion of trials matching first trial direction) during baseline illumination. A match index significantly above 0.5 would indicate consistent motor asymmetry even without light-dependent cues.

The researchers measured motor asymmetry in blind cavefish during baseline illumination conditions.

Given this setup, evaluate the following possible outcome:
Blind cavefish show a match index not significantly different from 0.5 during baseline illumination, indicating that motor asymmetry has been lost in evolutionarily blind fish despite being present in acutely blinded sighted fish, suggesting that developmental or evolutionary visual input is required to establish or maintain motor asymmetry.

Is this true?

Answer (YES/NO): YES